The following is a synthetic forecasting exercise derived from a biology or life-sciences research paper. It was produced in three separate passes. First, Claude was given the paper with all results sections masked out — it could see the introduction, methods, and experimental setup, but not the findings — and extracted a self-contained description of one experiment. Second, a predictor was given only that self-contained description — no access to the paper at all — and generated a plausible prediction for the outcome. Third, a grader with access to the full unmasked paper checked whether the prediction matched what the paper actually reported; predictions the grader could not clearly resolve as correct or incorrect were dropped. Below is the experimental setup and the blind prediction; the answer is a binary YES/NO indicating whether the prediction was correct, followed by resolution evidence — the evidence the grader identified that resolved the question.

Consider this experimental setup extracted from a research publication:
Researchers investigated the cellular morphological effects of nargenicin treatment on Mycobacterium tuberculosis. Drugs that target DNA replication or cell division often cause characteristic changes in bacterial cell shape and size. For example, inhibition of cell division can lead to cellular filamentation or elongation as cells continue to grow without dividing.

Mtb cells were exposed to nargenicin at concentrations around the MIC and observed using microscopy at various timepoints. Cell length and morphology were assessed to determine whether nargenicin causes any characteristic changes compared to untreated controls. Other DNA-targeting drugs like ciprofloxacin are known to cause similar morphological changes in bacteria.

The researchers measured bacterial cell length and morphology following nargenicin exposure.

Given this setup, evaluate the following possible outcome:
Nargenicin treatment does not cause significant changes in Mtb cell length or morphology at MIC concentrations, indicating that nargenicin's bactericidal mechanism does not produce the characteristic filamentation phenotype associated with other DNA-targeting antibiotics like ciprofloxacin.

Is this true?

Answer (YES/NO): NO